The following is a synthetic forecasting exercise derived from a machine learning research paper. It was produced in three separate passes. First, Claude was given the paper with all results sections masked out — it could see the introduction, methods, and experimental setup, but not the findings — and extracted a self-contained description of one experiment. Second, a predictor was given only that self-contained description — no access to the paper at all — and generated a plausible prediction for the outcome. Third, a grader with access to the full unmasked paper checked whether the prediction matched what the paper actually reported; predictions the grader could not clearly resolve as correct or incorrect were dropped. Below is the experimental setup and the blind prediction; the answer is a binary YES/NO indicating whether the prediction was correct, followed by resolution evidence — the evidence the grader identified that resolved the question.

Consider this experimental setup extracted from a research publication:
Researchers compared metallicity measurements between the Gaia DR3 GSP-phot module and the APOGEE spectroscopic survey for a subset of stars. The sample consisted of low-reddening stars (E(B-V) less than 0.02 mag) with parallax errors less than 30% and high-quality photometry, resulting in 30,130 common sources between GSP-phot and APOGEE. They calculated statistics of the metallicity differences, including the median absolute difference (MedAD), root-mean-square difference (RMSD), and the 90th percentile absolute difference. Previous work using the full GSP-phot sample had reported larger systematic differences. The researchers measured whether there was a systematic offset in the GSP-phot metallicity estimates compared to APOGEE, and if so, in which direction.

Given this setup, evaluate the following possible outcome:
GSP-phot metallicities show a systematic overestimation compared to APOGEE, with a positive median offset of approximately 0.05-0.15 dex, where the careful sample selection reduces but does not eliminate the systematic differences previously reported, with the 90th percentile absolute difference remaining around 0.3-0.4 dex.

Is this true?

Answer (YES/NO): NO